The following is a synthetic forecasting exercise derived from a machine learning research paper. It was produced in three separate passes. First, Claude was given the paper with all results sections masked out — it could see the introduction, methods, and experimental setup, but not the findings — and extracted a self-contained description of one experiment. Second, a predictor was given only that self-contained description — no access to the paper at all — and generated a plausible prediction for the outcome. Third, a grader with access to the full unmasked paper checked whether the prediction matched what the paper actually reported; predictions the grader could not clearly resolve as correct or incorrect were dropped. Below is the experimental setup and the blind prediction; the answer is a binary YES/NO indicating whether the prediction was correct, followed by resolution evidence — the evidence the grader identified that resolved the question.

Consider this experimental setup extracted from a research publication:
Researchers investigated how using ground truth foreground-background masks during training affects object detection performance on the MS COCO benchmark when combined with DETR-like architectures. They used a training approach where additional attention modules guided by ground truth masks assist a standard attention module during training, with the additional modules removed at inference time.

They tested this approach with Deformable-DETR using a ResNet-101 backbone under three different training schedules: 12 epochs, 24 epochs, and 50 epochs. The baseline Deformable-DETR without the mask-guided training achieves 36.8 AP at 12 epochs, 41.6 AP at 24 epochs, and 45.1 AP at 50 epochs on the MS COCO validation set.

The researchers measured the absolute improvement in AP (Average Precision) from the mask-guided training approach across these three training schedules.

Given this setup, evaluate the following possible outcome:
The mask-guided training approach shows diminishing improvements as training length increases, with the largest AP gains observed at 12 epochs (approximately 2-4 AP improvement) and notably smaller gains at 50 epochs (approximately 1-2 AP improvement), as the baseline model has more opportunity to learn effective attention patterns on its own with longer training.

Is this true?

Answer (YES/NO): NO